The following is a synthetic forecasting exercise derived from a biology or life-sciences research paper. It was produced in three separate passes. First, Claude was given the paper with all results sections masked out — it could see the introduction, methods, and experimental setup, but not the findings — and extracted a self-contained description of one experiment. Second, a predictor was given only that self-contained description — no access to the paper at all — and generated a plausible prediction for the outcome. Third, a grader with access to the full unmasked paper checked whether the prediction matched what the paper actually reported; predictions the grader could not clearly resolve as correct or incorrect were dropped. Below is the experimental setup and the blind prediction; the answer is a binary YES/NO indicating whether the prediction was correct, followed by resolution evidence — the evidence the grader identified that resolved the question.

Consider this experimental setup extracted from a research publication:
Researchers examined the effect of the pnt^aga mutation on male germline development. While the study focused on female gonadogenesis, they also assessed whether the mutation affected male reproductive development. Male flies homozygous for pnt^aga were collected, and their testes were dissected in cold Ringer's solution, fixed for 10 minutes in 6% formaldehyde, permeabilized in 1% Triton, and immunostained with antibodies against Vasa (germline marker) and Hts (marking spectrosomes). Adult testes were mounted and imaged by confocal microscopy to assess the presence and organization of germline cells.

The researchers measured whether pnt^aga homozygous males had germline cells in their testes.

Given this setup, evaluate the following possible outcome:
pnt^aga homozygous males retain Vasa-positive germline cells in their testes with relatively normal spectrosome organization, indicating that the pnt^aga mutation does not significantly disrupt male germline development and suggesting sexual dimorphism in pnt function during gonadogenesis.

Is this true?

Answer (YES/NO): NO